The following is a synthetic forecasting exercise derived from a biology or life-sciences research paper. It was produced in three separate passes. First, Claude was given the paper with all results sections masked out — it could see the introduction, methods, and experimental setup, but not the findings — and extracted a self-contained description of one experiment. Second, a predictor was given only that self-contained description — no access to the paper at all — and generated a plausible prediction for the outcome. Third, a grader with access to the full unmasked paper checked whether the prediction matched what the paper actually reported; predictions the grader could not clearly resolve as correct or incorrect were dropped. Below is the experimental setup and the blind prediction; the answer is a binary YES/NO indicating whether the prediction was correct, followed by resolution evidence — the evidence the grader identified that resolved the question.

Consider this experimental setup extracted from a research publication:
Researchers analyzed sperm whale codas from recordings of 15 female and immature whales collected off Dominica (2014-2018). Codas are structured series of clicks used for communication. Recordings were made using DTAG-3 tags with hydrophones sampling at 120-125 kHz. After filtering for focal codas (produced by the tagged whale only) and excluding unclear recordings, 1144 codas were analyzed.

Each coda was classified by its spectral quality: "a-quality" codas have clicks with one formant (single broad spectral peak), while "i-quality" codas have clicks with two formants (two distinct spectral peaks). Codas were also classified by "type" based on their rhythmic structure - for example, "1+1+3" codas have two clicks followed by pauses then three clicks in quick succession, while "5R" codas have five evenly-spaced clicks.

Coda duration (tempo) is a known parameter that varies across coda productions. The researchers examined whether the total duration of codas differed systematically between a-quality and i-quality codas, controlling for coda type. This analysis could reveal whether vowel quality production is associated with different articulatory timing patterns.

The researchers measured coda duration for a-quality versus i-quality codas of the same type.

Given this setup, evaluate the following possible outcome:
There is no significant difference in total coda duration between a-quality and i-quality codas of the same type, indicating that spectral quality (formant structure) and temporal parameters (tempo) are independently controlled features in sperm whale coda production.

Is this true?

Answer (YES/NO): NO